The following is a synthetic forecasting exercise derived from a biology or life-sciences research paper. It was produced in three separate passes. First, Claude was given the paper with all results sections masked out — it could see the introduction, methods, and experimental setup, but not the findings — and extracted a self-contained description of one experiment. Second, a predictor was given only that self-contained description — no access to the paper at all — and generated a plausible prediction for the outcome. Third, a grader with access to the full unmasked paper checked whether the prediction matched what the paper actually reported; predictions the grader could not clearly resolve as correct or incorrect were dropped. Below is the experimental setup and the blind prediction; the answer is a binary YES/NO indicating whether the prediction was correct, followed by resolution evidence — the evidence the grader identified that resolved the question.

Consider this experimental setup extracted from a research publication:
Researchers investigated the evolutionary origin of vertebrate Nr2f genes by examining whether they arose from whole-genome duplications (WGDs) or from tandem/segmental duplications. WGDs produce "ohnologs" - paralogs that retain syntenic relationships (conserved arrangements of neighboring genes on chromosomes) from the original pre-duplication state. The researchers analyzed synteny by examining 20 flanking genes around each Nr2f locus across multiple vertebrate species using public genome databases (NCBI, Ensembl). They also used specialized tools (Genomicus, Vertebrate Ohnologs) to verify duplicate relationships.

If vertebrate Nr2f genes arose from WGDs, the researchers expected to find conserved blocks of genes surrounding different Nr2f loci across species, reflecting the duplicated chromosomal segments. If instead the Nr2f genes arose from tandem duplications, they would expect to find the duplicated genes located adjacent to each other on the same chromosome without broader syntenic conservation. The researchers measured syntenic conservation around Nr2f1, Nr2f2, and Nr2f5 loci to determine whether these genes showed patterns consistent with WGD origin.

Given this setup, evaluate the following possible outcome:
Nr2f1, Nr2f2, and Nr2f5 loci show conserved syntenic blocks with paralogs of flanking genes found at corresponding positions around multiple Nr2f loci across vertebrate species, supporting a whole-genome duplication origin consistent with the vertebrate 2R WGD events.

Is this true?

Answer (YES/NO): NO